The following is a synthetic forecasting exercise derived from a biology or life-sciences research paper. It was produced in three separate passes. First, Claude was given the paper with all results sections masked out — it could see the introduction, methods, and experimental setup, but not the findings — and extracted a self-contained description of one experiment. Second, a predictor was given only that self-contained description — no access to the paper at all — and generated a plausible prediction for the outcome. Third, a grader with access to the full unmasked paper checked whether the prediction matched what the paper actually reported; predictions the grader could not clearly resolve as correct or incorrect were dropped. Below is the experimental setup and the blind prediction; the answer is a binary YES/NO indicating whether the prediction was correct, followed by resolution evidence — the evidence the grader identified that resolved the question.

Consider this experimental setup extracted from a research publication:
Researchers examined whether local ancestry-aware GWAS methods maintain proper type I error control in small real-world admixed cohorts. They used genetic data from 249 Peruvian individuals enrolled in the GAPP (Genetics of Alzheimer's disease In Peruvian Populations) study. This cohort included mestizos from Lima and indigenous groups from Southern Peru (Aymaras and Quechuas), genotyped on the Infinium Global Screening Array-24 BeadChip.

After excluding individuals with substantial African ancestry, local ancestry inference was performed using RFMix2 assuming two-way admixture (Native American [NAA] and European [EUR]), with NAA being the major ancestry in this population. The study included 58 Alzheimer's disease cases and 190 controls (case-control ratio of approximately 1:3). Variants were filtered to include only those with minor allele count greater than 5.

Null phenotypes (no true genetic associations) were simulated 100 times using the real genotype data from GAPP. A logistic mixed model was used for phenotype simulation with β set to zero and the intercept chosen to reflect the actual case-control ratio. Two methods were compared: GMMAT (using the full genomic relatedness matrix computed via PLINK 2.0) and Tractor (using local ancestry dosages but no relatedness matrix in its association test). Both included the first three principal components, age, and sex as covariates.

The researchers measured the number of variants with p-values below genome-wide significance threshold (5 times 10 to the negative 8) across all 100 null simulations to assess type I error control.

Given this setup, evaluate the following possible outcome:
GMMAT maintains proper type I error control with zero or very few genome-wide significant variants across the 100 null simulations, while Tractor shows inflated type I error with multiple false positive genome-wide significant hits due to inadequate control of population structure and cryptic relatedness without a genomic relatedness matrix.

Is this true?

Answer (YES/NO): YES